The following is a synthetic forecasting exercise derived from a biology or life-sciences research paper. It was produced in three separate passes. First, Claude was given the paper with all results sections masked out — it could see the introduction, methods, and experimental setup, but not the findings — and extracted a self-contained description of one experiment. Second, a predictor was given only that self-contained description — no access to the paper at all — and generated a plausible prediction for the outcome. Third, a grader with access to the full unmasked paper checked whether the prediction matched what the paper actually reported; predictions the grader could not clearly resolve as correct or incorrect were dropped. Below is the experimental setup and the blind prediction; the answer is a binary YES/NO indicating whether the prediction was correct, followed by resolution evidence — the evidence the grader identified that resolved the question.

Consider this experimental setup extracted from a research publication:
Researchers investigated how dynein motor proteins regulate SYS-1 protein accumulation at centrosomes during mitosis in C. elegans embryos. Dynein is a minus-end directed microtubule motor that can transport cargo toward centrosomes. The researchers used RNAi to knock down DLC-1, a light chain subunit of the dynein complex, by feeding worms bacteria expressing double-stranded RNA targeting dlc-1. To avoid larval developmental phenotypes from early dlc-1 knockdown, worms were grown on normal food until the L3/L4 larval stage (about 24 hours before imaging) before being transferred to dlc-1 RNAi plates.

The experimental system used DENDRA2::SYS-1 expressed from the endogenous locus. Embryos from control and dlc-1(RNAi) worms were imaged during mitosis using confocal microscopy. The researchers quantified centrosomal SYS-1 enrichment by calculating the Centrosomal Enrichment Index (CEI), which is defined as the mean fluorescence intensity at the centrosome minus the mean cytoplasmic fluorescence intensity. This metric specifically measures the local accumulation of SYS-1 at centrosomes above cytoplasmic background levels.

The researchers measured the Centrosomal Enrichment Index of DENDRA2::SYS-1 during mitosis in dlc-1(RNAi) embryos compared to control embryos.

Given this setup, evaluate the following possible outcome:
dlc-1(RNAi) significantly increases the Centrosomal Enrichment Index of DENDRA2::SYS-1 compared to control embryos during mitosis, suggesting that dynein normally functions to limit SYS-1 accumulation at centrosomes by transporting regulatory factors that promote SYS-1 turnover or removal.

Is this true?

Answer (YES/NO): NO